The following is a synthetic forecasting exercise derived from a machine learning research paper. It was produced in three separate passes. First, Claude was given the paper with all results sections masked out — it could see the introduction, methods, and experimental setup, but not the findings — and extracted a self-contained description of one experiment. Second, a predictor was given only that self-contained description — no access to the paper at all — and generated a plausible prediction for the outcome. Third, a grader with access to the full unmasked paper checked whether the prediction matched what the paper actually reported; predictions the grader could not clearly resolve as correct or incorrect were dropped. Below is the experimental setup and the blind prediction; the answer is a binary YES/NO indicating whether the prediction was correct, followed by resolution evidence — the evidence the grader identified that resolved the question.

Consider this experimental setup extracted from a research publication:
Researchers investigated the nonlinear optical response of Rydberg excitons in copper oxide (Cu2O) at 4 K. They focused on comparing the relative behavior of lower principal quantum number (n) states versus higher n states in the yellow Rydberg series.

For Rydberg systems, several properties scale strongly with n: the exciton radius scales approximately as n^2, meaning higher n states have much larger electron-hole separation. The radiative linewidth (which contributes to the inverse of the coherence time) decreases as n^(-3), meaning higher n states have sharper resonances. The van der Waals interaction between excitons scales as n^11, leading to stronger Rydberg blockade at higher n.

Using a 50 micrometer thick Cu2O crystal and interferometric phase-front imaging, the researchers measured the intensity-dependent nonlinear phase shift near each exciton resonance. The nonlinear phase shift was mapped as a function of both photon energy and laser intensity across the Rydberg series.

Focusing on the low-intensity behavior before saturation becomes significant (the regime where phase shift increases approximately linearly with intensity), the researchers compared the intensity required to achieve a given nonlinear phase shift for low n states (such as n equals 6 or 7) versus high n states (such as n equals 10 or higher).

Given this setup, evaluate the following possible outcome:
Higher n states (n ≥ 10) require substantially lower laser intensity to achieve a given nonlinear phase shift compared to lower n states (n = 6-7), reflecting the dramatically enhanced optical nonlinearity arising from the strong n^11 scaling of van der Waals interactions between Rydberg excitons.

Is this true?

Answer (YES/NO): NO